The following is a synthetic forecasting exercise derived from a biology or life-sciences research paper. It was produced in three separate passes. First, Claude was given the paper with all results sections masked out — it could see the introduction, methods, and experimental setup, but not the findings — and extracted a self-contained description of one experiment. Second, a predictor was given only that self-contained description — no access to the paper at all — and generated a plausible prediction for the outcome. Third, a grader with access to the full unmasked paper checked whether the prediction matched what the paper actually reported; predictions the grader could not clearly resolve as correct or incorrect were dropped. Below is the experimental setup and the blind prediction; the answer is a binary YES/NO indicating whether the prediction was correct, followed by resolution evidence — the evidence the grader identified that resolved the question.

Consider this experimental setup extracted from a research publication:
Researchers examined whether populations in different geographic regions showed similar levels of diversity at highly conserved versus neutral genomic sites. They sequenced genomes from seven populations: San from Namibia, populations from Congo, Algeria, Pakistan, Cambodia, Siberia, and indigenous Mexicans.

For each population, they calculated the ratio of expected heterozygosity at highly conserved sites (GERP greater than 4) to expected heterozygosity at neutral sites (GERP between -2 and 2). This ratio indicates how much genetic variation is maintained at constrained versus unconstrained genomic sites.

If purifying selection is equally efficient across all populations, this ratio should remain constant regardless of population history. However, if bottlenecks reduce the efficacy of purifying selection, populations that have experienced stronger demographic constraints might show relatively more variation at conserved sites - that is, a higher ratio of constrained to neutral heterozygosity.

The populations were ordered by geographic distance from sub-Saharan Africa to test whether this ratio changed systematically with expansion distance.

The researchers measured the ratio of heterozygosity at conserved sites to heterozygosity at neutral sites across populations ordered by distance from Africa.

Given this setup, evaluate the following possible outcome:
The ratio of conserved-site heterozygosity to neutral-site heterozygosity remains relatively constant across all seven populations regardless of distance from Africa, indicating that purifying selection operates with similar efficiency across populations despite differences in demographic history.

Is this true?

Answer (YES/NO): NO